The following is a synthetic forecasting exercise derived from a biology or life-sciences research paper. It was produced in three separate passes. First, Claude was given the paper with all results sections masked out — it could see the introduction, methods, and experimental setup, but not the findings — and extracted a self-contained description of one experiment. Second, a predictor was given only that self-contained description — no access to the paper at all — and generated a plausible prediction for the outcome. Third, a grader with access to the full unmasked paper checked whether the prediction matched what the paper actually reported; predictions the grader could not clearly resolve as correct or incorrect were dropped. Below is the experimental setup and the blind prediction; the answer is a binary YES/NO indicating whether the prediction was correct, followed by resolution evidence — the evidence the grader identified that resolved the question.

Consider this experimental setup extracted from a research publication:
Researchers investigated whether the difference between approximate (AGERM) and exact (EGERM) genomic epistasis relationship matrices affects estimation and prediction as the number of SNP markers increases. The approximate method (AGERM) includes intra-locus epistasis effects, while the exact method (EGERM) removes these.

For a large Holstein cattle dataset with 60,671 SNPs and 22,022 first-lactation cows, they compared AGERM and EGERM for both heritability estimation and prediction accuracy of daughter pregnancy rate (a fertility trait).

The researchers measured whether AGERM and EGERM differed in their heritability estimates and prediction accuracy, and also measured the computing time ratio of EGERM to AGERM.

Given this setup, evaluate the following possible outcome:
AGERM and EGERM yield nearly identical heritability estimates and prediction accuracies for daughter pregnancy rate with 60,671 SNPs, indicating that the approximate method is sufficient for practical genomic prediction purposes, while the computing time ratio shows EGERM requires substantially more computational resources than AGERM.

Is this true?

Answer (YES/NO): YES